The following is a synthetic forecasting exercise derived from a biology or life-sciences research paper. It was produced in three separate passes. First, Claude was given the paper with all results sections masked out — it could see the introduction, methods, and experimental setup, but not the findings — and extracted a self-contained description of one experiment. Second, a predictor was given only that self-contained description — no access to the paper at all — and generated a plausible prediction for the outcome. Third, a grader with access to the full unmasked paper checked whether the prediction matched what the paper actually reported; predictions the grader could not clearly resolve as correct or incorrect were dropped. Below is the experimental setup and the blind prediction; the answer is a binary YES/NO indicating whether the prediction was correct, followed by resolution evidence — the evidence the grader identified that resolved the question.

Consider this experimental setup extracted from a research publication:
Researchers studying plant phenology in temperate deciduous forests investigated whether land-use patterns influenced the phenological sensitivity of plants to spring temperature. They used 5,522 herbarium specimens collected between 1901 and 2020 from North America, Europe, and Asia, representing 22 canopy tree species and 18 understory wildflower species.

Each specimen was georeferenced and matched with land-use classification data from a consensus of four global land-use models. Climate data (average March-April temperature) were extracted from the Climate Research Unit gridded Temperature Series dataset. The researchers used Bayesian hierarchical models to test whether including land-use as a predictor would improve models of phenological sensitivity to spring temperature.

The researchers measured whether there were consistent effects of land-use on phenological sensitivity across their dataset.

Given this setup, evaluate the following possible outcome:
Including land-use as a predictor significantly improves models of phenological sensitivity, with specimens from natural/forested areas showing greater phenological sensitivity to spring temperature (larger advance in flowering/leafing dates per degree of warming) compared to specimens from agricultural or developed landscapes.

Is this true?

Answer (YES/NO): NO